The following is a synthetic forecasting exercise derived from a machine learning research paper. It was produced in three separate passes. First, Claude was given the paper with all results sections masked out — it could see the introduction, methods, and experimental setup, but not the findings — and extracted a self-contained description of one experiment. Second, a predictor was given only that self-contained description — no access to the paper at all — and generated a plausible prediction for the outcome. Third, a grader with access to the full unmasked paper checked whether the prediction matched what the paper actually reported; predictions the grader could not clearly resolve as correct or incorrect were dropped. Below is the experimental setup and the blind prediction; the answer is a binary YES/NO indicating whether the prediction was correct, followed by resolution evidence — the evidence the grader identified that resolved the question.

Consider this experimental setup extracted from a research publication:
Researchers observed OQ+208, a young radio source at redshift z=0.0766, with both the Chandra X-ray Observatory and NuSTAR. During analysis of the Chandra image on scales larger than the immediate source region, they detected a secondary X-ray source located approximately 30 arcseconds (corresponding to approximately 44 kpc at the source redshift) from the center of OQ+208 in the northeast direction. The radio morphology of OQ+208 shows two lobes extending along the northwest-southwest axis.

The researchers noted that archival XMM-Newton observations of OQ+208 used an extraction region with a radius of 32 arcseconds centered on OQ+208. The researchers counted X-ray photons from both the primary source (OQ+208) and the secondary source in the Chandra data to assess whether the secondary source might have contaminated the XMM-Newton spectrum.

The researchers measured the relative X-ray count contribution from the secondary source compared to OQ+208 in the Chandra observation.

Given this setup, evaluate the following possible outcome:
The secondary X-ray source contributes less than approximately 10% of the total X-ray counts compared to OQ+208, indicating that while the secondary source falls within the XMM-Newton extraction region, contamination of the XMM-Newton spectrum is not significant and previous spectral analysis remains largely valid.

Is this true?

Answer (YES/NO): YES